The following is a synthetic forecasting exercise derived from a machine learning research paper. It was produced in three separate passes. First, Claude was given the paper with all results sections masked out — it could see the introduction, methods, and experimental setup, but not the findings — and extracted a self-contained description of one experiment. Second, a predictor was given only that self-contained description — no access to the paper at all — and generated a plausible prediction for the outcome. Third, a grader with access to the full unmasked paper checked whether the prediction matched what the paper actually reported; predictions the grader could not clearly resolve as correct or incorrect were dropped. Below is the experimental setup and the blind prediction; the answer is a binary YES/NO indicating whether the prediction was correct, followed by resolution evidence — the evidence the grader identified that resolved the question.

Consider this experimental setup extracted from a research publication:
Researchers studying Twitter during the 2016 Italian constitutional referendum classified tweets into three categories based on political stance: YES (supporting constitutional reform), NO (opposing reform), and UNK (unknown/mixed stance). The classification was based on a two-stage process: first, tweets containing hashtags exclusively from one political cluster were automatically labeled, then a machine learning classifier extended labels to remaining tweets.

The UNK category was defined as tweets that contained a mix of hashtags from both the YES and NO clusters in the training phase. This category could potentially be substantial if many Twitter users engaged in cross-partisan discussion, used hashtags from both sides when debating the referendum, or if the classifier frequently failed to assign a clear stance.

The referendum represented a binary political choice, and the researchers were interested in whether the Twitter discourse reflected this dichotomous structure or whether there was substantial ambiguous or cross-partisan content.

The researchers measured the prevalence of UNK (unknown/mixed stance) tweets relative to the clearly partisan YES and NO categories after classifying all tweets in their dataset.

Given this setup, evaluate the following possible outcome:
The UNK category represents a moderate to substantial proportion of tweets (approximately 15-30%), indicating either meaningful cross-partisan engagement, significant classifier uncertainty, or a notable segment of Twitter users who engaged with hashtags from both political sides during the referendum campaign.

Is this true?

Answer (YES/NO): NO